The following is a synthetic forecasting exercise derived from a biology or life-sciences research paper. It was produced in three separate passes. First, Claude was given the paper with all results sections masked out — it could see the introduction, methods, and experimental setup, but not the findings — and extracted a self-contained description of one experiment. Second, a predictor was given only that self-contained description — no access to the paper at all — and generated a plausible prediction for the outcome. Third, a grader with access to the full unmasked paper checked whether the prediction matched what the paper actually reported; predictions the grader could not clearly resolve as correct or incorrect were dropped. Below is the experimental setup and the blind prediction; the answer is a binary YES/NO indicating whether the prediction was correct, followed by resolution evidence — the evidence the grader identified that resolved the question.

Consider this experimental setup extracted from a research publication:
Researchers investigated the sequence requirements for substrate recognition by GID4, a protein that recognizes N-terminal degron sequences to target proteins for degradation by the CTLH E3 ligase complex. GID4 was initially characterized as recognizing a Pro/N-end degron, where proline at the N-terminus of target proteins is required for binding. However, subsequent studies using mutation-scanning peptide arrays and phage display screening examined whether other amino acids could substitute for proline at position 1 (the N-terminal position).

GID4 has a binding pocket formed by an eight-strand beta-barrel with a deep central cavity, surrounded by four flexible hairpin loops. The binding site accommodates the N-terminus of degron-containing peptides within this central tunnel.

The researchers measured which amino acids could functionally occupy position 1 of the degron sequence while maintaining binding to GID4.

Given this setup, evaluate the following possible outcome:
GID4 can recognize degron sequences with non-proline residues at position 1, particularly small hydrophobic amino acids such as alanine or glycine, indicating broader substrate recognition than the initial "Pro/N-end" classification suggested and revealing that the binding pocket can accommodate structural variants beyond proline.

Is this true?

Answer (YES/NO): NO